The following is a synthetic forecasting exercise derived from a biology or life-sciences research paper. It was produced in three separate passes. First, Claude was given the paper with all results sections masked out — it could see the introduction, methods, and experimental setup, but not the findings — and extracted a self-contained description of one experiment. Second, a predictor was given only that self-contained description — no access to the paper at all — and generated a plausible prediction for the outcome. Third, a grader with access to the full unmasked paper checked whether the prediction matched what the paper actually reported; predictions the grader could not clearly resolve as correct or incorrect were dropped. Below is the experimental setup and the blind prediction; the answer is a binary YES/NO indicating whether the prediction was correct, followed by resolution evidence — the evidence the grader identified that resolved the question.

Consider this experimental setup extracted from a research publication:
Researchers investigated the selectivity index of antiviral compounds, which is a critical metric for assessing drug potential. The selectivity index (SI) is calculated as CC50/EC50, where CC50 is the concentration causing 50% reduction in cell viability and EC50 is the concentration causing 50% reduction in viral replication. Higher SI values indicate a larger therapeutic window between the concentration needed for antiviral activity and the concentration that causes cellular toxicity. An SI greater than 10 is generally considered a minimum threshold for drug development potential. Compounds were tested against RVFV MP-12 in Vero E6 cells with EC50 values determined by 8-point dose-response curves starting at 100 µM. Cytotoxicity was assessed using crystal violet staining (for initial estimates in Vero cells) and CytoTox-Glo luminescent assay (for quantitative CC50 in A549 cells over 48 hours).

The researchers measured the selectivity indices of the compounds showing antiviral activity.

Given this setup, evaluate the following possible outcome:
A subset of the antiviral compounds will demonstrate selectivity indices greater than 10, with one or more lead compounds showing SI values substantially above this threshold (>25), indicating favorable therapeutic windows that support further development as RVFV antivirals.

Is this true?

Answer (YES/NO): YES